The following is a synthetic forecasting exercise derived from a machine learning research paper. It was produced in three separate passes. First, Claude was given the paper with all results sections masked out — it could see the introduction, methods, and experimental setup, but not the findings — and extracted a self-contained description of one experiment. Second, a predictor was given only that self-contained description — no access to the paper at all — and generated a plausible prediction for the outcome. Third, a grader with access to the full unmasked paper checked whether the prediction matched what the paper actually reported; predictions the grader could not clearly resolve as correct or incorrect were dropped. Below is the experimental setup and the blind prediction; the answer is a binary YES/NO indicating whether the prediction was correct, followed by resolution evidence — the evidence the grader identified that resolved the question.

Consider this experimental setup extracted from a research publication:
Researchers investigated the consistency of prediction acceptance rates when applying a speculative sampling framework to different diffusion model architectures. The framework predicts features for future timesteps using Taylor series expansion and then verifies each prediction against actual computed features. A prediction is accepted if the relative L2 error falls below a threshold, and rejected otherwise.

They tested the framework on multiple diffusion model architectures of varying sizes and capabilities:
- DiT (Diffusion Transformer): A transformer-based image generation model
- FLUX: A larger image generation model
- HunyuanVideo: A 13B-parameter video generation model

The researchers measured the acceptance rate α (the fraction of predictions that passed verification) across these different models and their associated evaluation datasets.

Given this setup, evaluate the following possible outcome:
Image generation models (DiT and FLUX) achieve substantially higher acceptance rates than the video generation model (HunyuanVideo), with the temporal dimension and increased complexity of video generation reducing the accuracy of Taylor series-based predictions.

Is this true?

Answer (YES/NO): NO